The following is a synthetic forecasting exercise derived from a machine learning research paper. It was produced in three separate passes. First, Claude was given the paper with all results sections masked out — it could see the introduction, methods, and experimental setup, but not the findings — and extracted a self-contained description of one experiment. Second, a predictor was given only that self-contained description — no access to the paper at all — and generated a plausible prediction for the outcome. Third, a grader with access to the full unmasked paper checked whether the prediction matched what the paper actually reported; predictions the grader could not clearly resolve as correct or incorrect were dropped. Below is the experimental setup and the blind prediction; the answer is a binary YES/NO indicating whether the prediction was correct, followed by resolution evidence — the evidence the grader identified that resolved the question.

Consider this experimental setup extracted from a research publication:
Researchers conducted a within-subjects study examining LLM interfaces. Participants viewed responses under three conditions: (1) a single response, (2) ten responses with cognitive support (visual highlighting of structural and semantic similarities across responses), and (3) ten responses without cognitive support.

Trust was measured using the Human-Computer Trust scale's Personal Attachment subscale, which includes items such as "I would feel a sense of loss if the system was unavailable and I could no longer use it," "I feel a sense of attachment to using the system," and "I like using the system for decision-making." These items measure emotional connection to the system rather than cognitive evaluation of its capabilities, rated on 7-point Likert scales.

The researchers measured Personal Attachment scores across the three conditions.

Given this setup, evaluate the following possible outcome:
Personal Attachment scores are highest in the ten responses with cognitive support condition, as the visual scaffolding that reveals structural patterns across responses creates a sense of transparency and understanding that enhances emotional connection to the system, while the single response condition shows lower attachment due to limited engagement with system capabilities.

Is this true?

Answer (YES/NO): NO